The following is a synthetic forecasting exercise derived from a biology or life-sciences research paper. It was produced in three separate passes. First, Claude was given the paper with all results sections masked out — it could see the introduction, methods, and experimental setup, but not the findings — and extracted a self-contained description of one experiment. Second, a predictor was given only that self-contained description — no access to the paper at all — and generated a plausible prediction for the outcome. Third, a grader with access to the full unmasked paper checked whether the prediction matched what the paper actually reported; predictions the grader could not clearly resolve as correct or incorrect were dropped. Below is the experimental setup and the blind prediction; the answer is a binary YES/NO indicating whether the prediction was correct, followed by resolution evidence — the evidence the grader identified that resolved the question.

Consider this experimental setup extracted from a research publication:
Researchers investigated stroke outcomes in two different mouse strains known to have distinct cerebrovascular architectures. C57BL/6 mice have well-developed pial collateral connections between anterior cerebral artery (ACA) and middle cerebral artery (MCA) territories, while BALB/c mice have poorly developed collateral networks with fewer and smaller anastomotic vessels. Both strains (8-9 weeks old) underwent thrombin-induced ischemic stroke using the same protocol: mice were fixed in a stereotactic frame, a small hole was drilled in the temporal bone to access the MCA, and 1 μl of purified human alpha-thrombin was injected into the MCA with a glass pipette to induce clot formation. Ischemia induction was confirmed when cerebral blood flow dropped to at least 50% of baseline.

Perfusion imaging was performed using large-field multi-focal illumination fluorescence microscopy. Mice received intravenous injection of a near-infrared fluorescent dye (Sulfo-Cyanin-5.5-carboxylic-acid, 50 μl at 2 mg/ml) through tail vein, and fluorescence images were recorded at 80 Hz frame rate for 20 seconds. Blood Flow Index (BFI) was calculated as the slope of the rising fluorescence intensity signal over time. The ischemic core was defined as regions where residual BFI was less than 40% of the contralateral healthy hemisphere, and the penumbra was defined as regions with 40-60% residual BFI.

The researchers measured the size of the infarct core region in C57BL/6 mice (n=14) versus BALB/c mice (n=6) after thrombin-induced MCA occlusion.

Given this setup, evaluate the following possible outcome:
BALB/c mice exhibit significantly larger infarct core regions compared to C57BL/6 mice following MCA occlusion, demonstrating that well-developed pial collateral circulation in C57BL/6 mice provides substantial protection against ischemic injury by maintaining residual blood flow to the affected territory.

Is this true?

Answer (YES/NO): YES